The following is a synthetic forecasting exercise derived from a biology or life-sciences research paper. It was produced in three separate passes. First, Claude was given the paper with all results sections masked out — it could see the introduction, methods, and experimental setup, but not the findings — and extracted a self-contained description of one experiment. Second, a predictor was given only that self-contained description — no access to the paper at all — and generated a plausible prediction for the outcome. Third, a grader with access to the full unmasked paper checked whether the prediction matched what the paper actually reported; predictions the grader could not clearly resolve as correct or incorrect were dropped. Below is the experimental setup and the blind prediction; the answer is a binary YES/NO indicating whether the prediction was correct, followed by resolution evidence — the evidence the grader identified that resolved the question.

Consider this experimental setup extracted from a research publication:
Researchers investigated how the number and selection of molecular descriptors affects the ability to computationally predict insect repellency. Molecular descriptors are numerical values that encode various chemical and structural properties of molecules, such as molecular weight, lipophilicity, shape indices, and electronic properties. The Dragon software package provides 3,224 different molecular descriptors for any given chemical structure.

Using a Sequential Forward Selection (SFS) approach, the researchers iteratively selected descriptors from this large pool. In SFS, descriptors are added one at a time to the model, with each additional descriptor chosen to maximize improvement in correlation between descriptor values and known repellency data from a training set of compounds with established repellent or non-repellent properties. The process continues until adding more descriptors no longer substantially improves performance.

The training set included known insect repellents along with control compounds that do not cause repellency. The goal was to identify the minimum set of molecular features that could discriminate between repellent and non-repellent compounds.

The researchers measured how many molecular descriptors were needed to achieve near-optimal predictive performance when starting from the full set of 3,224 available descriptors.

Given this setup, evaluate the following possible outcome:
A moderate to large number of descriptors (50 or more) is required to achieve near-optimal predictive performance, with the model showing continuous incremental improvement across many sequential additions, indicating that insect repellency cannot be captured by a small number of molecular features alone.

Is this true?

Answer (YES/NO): NO